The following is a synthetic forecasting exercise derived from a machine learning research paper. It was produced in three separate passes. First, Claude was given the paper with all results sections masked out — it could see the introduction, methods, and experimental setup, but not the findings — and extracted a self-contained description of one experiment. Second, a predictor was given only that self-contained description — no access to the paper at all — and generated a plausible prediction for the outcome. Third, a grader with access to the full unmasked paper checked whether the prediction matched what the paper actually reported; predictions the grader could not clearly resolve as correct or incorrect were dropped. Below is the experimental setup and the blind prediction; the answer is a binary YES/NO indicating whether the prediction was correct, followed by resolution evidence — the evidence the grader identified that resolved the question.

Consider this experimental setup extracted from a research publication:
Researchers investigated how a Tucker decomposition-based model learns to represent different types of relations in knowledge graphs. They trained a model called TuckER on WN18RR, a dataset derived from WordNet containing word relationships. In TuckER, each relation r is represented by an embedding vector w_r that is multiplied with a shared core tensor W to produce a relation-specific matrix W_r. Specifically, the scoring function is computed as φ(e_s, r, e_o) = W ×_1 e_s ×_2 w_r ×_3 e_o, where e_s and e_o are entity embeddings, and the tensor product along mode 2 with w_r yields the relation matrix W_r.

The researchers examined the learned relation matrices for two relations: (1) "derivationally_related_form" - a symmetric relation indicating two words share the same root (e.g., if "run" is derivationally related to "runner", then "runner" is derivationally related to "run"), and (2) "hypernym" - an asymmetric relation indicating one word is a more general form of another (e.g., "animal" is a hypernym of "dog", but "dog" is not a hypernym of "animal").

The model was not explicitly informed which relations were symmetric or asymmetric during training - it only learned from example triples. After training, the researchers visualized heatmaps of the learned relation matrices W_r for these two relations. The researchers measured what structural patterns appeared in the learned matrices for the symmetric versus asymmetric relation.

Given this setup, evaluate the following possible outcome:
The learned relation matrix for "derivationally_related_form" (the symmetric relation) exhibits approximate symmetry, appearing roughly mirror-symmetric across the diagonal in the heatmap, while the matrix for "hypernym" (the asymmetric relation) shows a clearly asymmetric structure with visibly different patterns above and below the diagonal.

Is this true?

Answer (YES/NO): NO